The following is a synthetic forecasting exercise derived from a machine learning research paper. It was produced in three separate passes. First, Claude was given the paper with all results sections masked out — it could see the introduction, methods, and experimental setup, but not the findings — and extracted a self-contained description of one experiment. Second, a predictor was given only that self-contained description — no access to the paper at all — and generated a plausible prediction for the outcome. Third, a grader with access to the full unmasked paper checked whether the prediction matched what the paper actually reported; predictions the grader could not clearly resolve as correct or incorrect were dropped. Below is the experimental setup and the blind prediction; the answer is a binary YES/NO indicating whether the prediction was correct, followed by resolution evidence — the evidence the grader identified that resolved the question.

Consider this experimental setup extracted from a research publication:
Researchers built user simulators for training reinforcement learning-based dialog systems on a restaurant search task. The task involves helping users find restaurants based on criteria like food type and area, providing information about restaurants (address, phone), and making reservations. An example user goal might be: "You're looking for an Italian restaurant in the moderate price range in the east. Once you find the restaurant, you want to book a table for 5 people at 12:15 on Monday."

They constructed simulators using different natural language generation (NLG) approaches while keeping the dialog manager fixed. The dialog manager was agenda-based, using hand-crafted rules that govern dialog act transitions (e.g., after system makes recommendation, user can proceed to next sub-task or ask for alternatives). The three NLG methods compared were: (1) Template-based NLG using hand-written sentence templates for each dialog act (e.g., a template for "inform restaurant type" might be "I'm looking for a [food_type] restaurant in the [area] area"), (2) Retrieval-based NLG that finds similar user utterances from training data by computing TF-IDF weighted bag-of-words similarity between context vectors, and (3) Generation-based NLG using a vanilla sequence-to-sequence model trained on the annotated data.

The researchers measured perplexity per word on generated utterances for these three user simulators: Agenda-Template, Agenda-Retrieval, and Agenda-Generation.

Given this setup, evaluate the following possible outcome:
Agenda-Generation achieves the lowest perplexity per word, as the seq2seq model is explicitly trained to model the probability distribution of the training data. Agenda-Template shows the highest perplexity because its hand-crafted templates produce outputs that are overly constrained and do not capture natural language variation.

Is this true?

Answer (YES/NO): NO